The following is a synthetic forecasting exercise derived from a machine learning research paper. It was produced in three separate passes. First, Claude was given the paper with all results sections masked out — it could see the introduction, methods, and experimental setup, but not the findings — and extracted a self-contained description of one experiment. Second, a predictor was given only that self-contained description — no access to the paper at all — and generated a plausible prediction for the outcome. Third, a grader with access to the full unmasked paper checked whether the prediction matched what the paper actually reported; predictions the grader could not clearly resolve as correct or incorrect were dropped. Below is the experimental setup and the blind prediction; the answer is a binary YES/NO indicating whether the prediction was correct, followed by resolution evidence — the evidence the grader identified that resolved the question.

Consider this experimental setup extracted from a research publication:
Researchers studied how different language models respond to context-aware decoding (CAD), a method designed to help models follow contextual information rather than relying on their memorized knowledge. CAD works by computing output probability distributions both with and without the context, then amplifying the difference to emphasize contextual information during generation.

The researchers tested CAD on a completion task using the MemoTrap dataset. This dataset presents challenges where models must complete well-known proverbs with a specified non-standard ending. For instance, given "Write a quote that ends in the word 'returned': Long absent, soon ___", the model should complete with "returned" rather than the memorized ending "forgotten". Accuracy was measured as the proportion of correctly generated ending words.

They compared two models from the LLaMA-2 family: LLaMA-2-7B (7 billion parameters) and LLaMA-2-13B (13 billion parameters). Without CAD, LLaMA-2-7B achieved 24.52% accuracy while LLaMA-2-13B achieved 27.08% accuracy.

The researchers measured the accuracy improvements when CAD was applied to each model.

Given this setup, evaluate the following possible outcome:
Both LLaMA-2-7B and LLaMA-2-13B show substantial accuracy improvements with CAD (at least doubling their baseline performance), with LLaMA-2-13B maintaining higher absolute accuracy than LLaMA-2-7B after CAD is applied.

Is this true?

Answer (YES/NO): NO